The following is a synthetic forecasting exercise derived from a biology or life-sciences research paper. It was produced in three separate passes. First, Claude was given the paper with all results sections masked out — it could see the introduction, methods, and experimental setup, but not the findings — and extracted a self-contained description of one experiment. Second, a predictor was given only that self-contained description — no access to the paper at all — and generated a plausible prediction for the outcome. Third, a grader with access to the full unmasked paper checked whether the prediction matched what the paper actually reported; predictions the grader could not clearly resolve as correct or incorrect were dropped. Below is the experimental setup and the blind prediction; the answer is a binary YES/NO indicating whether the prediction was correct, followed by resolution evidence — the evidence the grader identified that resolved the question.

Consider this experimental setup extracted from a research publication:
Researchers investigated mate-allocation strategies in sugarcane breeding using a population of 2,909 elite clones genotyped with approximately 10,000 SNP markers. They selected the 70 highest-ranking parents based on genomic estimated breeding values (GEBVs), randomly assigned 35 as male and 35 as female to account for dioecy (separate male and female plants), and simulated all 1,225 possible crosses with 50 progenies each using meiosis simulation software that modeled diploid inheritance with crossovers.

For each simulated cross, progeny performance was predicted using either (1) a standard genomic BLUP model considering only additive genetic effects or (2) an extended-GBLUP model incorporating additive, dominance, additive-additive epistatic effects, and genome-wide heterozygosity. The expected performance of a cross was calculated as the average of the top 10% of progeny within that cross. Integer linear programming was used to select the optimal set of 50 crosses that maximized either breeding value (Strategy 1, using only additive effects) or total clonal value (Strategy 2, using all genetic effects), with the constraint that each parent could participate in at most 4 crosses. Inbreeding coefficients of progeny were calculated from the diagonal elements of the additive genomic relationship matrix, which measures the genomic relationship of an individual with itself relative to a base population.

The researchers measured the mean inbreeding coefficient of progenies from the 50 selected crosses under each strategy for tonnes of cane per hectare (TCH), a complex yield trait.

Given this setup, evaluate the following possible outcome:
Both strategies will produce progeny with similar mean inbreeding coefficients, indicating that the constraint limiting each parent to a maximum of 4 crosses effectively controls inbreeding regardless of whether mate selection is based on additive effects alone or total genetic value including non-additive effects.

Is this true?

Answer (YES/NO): NO